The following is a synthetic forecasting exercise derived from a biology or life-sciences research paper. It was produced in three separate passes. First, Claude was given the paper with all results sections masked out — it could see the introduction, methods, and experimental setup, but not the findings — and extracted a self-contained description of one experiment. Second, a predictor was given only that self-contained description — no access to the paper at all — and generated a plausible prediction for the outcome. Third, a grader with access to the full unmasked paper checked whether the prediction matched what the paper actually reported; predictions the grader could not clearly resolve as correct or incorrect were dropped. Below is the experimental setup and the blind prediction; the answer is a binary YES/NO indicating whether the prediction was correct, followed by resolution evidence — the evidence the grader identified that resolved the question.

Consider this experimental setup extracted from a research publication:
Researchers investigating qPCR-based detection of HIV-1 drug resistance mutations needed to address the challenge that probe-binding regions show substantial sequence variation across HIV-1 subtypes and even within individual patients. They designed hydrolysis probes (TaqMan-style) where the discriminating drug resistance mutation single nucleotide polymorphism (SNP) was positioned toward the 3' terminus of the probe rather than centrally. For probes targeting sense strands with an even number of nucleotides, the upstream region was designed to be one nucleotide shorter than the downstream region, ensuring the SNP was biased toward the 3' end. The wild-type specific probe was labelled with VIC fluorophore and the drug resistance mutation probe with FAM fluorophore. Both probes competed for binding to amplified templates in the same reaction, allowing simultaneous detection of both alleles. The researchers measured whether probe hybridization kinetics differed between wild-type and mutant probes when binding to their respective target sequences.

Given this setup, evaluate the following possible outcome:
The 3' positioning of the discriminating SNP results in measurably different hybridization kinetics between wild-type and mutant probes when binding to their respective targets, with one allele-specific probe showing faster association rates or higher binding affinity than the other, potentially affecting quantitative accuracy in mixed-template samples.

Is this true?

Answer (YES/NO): YES